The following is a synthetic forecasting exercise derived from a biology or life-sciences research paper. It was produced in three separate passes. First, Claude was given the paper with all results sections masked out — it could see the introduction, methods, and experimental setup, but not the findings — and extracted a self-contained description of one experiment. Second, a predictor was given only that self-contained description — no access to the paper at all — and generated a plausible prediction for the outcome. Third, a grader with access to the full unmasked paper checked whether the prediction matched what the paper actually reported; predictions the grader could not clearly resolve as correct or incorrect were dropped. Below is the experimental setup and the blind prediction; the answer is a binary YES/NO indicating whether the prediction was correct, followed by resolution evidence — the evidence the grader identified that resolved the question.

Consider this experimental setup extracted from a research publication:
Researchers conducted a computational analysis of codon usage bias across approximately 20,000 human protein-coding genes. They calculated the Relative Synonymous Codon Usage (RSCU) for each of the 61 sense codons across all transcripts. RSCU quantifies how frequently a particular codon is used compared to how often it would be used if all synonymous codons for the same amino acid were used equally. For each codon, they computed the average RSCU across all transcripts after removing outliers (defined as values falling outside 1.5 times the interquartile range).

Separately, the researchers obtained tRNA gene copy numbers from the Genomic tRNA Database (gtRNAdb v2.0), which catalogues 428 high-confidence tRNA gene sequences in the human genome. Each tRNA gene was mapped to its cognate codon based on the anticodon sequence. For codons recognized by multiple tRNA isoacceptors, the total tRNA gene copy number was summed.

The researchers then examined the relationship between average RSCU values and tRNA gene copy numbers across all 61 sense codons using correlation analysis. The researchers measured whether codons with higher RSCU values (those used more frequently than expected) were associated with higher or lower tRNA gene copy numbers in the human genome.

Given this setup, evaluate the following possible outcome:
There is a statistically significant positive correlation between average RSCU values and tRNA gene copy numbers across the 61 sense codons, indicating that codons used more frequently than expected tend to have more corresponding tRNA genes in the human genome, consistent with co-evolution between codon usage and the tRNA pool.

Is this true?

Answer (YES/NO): YES